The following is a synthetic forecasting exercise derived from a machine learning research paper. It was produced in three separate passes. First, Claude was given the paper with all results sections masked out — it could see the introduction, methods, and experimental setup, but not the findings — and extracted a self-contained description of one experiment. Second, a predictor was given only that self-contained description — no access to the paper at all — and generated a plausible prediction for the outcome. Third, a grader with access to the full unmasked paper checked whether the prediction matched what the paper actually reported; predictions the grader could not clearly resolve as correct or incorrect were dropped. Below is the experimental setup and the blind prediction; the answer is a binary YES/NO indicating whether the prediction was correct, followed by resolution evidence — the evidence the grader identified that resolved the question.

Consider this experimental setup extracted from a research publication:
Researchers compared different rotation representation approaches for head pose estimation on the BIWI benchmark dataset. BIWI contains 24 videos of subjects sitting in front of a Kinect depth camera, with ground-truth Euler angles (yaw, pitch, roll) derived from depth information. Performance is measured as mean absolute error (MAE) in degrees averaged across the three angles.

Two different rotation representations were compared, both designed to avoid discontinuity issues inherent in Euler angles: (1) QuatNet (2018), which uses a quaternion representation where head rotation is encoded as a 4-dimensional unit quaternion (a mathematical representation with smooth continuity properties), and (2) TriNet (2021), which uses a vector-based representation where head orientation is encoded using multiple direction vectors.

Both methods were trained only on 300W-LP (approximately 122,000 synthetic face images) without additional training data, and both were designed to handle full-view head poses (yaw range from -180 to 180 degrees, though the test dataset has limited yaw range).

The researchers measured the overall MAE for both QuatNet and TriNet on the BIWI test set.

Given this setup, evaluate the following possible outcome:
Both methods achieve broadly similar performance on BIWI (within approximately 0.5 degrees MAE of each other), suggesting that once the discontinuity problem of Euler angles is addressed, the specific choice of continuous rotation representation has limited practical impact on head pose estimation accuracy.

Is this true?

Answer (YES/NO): YES